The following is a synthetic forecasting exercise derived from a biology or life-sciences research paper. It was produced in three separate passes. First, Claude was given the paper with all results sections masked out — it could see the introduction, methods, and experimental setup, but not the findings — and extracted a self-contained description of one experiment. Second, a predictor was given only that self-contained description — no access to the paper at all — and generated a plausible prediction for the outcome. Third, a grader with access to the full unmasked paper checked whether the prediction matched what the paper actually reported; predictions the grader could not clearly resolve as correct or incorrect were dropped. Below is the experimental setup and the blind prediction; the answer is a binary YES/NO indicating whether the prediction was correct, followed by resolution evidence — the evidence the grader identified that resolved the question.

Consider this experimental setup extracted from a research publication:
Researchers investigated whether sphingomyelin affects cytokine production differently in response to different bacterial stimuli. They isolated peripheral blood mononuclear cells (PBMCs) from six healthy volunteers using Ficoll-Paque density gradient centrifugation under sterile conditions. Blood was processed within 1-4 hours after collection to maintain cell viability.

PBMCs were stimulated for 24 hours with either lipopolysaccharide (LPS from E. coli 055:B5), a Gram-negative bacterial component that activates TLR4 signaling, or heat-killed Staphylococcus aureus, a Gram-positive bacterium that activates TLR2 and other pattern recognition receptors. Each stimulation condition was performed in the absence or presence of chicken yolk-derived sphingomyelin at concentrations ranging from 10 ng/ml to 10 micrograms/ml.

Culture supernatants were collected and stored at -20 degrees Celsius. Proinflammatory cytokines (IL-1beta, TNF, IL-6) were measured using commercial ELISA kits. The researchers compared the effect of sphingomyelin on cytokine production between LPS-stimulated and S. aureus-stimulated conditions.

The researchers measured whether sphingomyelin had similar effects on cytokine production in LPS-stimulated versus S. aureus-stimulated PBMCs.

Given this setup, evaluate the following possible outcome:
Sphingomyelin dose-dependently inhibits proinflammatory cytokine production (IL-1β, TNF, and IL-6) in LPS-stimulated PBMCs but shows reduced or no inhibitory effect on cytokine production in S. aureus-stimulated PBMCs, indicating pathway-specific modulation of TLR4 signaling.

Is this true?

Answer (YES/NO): NO